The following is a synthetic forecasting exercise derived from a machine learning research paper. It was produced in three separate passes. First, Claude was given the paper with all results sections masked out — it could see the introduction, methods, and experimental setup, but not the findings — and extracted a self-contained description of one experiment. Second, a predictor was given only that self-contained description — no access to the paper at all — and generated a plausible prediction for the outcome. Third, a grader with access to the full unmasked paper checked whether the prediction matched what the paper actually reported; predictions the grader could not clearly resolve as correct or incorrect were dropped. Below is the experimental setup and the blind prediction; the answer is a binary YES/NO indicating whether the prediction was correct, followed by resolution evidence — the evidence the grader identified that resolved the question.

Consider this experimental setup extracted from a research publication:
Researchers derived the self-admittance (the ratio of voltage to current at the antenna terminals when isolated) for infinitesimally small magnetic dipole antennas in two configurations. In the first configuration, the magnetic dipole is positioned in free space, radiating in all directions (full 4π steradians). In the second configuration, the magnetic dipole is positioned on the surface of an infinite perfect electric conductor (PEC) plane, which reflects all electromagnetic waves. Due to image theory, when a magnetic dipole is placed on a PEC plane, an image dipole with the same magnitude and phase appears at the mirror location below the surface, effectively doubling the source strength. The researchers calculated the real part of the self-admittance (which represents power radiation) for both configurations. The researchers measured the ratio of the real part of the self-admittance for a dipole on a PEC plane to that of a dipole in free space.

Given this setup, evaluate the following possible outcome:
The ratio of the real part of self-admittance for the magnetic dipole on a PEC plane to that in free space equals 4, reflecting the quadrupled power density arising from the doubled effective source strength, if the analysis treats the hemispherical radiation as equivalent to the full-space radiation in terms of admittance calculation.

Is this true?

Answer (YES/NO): NO